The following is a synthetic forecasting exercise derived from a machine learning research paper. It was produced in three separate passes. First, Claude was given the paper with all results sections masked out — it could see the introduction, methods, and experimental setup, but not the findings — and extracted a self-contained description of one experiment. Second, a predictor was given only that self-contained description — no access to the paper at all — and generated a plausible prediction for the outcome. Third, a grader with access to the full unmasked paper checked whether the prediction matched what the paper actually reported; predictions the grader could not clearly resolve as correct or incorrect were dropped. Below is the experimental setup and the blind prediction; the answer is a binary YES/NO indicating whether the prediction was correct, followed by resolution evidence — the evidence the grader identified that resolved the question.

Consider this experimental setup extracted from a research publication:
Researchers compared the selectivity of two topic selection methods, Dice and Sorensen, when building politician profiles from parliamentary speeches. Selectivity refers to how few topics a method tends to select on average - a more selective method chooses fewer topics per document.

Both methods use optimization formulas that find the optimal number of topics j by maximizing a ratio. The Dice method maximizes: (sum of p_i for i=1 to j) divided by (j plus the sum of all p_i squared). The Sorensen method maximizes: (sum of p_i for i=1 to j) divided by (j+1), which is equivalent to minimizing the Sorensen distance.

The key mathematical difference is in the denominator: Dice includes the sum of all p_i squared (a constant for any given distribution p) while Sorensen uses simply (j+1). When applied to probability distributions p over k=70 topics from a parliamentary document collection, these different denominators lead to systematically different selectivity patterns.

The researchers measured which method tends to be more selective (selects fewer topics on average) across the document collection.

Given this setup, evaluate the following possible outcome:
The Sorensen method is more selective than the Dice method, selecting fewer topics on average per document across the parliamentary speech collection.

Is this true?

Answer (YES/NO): NO